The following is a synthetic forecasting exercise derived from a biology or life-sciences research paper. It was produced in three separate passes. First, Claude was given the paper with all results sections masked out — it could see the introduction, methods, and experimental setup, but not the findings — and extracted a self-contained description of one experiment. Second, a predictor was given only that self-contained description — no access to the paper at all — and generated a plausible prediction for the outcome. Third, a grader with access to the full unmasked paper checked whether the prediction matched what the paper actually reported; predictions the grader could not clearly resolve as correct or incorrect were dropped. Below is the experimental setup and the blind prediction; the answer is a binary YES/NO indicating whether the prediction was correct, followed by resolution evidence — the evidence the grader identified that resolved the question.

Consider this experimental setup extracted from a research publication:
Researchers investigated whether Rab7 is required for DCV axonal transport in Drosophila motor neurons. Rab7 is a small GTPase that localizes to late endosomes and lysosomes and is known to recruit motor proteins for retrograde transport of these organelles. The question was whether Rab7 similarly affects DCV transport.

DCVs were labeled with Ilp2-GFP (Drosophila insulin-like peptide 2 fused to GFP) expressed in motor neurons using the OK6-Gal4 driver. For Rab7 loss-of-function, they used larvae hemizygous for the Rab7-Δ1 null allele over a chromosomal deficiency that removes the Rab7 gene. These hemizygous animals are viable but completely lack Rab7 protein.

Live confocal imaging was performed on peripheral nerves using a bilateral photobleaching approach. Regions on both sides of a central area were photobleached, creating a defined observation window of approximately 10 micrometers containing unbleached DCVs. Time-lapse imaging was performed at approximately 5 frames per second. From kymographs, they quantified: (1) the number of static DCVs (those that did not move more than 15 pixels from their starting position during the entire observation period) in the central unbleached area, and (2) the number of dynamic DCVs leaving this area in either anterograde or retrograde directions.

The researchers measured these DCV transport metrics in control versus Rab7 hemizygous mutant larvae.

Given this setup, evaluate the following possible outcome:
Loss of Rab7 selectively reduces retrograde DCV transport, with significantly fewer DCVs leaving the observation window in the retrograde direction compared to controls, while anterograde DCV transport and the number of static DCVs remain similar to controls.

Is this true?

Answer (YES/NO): NO